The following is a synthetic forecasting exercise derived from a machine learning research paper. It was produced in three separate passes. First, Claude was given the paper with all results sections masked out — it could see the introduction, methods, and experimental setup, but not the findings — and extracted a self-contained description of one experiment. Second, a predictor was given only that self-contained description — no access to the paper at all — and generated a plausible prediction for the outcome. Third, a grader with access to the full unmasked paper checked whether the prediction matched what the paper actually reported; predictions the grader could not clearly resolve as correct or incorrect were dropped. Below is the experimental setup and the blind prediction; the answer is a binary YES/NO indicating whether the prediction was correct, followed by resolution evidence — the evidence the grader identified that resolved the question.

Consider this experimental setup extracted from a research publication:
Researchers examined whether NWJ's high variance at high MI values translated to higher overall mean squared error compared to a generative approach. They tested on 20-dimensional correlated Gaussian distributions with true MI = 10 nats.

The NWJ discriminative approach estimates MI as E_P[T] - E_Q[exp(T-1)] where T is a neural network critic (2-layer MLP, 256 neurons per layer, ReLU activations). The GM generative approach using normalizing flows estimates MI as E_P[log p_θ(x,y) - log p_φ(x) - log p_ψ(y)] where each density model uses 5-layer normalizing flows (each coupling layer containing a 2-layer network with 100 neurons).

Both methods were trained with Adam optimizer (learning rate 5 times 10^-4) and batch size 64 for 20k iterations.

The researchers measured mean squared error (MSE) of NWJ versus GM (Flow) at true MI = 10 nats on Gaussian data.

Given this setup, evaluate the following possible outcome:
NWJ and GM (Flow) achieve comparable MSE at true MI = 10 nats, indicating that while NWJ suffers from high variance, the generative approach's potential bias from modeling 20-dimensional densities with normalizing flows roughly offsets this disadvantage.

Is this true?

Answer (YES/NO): NO